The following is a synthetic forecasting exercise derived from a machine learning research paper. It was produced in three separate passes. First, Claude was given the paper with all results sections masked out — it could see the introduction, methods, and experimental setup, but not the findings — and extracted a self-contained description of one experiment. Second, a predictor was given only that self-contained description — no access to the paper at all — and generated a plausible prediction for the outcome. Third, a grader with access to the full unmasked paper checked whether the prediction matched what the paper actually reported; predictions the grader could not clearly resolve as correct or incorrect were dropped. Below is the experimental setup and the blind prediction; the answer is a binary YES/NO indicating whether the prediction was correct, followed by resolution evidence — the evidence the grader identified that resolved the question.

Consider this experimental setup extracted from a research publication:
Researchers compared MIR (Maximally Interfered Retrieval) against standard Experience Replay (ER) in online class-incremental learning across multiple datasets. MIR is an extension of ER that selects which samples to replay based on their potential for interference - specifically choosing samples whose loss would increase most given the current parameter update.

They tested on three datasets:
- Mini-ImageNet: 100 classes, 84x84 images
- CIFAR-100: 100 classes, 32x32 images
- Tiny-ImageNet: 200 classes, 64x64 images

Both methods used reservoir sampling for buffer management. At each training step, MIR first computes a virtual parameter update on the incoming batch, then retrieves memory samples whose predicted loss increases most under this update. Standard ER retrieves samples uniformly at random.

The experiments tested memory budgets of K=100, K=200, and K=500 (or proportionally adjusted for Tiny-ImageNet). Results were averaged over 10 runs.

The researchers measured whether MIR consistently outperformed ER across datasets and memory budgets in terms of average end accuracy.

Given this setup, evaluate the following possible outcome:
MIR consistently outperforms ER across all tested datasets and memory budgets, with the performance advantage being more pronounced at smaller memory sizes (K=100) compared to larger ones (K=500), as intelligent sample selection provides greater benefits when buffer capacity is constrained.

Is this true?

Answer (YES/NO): NO